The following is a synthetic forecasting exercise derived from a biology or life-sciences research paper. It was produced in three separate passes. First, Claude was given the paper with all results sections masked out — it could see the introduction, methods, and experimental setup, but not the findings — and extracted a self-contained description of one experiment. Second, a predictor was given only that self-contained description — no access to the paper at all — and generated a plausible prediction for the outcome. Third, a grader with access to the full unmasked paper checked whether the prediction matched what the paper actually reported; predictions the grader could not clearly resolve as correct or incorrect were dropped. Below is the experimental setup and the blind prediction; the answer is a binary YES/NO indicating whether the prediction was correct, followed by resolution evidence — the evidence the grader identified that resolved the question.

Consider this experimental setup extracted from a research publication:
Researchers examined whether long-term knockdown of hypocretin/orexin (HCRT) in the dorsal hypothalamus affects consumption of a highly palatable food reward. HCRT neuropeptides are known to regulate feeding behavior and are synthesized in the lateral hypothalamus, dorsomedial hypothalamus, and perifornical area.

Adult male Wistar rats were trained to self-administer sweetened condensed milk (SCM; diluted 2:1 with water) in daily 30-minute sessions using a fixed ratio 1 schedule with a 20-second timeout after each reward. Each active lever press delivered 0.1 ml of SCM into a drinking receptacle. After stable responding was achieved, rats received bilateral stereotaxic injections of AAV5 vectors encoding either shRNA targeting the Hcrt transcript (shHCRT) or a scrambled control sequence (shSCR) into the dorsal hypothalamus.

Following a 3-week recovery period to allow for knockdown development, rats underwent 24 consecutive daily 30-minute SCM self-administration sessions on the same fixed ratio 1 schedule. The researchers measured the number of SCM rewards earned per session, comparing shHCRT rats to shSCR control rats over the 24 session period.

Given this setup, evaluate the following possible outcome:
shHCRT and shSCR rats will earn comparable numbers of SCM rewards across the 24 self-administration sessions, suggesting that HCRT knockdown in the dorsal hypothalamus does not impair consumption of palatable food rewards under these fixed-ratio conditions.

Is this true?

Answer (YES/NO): YES